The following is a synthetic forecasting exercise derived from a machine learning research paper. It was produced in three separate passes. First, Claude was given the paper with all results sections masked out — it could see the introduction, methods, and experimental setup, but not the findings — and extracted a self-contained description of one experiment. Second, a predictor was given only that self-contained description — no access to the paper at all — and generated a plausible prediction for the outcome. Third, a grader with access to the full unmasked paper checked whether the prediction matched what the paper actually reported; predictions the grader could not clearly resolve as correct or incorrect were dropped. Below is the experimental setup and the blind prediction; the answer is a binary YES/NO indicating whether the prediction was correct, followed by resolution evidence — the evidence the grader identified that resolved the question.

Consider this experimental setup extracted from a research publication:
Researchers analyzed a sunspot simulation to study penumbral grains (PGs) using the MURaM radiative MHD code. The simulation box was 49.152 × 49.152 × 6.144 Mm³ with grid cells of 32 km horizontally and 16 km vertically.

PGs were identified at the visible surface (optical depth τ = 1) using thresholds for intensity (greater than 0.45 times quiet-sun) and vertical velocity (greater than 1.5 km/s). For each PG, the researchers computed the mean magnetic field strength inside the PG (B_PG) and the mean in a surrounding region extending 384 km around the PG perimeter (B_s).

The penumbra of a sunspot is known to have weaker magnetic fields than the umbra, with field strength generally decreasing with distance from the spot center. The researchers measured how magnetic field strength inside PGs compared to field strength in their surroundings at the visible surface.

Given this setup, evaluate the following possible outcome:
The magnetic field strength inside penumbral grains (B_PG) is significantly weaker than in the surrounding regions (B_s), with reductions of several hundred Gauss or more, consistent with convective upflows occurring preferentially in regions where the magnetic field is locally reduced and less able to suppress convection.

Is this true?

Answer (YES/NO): NO